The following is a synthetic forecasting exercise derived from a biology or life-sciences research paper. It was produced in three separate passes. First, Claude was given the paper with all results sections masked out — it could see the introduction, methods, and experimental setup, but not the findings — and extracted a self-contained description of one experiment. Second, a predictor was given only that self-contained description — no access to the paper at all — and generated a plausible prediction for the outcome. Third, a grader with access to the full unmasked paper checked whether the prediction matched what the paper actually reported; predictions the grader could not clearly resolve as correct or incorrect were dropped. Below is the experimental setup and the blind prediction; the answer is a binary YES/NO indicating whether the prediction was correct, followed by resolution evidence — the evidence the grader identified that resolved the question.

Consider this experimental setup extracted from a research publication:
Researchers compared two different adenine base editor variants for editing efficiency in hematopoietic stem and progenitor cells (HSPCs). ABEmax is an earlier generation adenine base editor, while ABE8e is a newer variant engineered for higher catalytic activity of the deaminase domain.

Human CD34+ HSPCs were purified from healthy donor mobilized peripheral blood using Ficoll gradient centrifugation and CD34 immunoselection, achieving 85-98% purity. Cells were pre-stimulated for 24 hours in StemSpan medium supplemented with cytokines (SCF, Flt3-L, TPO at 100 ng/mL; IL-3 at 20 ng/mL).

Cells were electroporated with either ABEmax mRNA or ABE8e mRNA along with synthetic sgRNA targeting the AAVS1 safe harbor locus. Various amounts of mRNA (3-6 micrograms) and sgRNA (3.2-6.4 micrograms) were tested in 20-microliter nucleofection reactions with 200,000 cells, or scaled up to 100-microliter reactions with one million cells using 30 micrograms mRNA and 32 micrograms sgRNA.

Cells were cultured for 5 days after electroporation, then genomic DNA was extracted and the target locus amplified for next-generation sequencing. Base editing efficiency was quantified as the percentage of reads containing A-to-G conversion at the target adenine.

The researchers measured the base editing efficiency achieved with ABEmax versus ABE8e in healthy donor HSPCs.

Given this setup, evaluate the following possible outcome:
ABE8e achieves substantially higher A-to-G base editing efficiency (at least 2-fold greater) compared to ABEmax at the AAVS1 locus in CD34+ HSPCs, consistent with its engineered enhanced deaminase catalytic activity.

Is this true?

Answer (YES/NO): YES